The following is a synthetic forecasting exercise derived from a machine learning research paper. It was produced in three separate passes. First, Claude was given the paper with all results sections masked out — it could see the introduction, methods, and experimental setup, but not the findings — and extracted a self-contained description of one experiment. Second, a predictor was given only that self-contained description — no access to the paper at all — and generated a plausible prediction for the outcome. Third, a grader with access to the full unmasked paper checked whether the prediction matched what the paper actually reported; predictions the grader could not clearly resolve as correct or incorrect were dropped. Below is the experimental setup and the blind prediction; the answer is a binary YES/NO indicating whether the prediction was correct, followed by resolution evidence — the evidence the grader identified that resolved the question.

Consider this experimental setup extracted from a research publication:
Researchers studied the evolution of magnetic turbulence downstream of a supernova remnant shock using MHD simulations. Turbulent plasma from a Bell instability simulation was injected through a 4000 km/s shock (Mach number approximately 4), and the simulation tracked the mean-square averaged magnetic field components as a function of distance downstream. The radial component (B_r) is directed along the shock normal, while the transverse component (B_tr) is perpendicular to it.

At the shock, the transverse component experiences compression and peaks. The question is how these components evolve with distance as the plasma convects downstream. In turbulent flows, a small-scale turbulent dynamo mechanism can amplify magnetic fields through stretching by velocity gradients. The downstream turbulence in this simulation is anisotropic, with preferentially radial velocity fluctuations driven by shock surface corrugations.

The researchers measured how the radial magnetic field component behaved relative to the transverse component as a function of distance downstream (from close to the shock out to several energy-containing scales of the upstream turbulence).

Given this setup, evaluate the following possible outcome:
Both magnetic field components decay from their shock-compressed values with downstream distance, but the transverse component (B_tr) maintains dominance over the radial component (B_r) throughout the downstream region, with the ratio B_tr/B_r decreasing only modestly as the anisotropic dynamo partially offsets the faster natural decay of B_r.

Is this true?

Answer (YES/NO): NO